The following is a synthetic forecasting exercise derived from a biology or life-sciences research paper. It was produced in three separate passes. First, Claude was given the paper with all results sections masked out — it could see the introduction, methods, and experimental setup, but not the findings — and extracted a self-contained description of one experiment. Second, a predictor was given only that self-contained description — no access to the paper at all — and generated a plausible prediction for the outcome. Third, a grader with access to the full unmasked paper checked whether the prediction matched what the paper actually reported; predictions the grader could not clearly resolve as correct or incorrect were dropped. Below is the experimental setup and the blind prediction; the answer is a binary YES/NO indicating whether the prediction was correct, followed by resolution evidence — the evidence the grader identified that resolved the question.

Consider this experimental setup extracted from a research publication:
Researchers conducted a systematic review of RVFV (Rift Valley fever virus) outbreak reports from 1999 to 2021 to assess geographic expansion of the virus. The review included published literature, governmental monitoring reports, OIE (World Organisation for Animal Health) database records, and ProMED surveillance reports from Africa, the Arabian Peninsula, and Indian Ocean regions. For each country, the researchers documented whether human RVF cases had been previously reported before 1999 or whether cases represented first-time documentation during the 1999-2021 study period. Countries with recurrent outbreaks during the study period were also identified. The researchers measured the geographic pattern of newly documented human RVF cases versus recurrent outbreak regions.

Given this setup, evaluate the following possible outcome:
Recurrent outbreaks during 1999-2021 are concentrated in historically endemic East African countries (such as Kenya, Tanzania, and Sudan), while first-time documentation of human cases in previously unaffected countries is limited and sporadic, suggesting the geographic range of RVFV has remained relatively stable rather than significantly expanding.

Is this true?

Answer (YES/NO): NO